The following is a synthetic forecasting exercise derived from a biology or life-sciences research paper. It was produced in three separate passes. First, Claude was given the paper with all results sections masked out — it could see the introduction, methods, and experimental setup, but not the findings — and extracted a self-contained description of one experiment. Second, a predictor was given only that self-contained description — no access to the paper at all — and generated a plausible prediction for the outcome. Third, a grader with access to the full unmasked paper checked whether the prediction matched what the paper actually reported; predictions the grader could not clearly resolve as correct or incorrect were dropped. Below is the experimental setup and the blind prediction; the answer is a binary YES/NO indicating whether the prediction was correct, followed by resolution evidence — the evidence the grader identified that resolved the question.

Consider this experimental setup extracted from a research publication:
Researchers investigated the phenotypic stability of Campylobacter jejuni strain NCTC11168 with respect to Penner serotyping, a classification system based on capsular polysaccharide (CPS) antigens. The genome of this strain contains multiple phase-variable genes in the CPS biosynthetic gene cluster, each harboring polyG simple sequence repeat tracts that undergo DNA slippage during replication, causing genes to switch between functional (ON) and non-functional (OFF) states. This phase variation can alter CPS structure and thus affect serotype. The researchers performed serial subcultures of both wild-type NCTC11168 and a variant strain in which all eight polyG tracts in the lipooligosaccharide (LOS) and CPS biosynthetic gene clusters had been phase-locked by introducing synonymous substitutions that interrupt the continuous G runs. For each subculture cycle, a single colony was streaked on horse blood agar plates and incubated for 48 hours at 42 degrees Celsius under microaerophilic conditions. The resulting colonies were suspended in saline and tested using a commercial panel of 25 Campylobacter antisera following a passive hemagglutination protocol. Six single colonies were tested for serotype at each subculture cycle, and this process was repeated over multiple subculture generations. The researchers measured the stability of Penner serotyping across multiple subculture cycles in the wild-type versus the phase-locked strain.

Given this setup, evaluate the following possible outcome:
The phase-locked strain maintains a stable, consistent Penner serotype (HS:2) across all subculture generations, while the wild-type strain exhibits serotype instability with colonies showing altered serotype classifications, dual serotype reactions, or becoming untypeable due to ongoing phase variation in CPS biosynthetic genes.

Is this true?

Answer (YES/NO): YES